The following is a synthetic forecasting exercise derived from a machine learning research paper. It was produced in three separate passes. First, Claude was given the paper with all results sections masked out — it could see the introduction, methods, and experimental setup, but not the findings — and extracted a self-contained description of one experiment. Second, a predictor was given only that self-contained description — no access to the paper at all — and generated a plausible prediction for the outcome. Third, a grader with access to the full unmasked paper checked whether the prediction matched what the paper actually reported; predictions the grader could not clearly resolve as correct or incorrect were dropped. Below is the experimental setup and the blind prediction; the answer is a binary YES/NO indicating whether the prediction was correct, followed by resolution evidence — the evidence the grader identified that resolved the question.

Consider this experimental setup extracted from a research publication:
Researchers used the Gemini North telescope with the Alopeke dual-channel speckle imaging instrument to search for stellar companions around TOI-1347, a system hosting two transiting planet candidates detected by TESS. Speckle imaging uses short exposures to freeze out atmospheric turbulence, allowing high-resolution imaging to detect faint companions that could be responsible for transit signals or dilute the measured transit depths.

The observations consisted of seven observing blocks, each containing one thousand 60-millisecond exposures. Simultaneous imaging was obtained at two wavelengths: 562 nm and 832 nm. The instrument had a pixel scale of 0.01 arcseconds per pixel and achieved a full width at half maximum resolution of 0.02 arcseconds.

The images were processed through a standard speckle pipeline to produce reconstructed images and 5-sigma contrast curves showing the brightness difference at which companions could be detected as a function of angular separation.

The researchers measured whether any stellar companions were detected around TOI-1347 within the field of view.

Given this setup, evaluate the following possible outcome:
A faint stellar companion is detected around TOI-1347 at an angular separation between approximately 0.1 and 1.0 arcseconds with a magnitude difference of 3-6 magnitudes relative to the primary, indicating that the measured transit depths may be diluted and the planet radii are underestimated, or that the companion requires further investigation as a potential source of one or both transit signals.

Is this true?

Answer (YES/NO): NO